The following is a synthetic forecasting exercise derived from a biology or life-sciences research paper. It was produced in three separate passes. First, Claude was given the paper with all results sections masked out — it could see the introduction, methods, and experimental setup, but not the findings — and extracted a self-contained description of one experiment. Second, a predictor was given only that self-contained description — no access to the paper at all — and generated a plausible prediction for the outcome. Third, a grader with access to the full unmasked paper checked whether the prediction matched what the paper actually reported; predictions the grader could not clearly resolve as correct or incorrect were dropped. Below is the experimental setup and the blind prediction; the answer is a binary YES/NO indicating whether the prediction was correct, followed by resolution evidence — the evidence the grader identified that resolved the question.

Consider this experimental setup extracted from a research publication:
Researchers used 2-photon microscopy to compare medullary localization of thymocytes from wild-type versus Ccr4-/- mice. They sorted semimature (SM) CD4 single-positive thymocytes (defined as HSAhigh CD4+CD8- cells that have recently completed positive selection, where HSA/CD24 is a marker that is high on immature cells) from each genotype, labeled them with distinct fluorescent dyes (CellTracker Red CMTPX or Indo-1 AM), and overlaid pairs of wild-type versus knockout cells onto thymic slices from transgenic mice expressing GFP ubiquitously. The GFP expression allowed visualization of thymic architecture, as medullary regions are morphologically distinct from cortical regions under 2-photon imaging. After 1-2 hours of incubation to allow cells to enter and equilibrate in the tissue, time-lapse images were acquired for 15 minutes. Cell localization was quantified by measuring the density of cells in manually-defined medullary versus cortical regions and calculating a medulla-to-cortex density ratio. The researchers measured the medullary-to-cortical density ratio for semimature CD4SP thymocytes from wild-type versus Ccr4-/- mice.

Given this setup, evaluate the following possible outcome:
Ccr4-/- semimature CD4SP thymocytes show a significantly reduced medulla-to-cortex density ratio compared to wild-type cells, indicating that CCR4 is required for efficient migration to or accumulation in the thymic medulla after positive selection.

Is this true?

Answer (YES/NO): YES